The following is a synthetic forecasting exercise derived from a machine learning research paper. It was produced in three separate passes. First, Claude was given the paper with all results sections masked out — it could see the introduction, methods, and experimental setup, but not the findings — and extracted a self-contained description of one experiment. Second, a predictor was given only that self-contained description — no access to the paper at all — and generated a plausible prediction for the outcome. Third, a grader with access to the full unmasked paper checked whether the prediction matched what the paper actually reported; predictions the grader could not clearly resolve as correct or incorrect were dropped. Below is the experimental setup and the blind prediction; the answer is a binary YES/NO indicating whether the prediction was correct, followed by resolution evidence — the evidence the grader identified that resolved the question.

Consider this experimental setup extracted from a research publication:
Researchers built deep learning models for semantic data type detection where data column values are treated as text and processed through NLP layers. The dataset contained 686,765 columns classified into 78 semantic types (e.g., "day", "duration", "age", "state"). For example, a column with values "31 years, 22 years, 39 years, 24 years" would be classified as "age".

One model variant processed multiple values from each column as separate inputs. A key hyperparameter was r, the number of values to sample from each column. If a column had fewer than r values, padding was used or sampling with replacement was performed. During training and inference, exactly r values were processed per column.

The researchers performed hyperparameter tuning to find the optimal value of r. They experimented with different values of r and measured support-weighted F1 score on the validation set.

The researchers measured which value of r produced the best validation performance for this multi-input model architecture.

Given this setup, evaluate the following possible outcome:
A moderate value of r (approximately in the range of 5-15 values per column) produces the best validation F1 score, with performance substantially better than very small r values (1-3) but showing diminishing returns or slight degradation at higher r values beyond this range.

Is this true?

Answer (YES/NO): NO